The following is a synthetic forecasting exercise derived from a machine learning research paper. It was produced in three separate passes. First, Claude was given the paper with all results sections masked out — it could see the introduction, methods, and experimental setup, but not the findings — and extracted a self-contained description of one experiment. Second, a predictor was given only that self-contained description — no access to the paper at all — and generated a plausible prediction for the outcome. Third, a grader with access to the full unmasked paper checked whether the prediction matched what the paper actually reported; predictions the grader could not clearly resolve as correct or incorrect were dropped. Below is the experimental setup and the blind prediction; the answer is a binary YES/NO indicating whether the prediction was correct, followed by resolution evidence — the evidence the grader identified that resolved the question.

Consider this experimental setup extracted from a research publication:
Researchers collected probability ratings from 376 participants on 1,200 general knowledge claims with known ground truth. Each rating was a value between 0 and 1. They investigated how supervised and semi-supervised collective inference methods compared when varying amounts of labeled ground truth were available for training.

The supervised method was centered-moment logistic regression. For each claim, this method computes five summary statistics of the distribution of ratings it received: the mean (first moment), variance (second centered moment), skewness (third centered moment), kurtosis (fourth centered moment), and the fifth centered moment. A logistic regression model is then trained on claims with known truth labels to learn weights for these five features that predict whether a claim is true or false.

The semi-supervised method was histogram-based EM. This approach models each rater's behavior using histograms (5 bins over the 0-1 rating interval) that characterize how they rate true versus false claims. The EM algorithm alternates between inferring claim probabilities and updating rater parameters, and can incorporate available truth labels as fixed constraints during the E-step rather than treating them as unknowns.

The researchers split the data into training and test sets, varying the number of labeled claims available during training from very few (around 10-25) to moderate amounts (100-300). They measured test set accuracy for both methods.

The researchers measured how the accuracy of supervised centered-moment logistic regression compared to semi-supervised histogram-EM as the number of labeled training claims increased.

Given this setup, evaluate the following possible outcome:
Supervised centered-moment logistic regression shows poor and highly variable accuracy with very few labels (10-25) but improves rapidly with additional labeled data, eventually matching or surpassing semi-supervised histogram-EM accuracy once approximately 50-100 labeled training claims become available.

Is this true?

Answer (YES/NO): NO